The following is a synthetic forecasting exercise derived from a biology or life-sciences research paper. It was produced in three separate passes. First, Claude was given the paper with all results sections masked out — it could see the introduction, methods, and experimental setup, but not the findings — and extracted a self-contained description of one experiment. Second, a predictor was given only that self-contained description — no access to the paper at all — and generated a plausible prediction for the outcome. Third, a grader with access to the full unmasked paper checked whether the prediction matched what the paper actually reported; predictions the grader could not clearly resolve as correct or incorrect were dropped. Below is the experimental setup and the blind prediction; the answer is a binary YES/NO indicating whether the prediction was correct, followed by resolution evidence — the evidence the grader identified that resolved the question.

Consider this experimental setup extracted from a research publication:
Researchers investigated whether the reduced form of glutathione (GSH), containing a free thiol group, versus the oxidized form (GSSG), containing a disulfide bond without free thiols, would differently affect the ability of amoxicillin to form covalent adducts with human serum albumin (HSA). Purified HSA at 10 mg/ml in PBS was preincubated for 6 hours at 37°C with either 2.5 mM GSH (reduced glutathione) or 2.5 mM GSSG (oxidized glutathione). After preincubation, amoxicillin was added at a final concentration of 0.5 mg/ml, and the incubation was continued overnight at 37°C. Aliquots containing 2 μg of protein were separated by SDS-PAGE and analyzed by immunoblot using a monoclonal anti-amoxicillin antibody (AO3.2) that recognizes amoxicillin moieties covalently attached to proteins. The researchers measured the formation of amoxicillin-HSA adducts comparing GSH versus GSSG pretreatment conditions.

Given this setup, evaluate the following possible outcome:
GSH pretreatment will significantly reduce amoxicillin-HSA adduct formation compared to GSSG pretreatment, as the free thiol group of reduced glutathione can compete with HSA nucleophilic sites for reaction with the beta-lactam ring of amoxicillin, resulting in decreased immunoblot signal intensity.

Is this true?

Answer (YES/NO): NO